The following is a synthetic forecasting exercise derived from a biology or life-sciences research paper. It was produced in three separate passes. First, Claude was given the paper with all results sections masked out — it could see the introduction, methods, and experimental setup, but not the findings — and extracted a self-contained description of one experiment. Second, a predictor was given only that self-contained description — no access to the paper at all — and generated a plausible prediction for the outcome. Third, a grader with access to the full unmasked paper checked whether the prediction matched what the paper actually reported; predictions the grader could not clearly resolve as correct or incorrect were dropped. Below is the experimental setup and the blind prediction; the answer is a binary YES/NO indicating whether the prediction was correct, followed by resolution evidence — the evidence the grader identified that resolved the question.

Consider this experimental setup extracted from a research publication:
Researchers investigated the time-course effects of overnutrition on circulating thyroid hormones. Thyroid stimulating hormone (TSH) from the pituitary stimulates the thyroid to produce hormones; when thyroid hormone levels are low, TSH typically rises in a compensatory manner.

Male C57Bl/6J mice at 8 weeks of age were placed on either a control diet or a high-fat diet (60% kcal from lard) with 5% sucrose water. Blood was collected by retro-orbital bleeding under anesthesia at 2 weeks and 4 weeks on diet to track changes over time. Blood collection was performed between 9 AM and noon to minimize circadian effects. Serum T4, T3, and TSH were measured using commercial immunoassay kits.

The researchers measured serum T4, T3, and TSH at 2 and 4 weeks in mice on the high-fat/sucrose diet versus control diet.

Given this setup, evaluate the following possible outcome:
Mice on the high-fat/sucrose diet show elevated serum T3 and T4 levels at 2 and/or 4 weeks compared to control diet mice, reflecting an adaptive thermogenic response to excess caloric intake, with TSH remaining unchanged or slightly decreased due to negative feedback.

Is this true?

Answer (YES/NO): NO